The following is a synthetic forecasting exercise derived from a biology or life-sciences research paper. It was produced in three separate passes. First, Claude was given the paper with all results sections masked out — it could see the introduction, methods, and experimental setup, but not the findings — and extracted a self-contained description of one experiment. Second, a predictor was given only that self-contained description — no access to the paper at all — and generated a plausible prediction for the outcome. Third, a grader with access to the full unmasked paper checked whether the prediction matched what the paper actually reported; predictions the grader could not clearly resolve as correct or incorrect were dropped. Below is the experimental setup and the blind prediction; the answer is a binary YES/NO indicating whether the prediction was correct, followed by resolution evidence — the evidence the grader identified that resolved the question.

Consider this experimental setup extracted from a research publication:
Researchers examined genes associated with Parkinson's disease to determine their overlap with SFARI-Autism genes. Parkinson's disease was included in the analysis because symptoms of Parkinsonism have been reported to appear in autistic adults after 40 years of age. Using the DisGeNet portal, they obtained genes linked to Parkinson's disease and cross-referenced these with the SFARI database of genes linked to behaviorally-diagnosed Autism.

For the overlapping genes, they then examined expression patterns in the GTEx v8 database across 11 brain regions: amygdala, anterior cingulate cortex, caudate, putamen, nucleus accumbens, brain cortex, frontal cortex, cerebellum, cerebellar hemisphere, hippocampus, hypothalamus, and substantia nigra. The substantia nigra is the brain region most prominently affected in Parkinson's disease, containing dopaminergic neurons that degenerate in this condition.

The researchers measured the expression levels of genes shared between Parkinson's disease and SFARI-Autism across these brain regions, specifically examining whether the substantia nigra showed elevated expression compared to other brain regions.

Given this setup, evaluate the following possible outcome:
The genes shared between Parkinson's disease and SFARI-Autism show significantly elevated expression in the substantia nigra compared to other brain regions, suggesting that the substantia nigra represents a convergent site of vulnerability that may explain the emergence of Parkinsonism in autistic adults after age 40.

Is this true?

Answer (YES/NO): NO